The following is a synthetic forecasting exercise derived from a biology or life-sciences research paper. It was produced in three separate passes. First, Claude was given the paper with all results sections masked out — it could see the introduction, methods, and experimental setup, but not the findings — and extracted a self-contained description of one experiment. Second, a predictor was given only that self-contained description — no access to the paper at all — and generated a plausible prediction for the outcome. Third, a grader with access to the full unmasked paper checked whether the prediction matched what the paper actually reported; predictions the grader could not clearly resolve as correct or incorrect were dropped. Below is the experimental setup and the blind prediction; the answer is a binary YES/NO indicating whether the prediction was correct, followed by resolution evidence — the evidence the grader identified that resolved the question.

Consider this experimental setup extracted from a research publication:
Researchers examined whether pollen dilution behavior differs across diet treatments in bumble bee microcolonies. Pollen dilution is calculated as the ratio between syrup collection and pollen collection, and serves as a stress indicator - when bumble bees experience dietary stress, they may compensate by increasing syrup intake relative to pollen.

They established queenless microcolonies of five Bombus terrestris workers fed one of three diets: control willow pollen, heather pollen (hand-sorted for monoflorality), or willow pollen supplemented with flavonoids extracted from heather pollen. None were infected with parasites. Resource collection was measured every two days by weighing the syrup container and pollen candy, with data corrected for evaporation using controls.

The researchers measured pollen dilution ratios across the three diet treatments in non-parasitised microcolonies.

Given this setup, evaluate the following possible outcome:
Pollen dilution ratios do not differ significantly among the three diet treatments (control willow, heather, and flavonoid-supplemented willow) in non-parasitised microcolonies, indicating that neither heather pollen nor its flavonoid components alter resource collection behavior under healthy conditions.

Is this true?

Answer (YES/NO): NO